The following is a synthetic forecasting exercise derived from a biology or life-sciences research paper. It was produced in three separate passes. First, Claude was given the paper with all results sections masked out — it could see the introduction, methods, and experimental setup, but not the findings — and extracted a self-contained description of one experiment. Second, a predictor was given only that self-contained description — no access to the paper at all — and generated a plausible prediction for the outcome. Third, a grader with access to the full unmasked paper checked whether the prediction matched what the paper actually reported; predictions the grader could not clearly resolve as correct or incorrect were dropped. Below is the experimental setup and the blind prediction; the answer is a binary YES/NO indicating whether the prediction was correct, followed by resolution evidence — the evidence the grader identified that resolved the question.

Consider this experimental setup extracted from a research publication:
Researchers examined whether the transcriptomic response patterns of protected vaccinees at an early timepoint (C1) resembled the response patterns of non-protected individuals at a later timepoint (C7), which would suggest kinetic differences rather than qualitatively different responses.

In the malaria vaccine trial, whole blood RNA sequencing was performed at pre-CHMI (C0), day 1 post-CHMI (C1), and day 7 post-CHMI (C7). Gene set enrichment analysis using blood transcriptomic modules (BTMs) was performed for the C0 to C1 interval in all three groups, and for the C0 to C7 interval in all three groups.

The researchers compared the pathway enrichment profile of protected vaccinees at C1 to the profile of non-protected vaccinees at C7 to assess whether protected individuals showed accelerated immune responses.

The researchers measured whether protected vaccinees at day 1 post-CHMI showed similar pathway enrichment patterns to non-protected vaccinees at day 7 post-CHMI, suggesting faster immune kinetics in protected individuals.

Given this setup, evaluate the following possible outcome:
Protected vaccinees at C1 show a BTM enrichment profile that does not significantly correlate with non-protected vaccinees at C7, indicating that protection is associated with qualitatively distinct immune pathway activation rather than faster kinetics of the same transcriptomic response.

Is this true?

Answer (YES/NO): YES